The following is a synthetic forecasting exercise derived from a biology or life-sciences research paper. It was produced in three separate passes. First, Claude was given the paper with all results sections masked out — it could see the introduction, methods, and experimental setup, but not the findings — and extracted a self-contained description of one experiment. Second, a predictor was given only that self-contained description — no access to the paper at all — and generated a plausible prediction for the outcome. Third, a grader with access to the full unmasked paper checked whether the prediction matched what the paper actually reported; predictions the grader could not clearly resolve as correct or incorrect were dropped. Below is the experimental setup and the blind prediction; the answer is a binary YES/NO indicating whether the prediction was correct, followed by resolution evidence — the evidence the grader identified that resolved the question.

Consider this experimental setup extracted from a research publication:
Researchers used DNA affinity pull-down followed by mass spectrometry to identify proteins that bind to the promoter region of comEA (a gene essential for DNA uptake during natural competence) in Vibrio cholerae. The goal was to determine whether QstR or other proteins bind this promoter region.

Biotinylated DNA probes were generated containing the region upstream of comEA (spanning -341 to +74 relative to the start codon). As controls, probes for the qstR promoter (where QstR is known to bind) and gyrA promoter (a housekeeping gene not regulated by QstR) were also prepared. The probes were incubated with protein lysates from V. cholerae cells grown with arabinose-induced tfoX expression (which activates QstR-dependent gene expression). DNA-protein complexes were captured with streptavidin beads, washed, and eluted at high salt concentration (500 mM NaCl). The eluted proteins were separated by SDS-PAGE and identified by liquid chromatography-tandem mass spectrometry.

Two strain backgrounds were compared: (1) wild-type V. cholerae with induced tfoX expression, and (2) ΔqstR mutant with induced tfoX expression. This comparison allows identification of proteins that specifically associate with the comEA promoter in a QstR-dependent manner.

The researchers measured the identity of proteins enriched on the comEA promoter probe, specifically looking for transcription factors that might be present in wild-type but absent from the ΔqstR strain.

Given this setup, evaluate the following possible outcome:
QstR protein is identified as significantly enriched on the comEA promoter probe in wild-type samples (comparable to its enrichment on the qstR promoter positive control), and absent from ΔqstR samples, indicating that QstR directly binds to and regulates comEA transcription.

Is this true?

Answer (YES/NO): NO